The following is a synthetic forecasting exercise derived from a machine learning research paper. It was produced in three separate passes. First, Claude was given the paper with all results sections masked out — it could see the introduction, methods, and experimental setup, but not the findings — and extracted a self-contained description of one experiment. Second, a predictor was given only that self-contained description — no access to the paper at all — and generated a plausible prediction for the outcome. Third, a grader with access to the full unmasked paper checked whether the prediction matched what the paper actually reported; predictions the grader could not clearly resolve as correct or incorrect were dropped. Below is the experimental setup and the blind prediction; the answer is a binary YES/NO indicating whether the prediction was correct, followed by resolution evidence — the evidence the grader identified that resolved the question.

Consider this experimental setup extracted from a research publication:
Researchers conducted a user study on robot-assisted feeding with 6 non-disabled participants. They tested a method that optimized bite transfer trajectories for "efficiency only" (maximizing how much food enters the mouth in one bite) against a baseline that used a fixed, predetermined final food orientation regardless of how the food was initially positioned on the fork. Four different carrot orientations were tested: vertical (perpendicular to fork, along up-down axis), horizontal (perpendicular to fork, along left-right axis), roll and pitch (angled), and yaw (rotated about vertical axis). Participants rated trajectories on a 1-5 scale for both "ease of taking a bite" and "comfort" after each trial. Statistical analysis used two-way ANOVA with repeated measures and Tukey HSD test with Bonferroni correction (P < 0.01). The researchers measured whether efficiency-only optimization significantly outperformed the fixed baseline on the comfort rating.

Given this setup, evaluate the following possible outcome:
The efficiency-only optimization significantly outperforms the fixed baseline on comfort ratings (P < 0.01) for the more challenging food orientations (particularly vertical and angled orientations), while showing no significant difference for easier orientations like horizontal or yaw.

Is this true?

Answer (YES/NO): NO